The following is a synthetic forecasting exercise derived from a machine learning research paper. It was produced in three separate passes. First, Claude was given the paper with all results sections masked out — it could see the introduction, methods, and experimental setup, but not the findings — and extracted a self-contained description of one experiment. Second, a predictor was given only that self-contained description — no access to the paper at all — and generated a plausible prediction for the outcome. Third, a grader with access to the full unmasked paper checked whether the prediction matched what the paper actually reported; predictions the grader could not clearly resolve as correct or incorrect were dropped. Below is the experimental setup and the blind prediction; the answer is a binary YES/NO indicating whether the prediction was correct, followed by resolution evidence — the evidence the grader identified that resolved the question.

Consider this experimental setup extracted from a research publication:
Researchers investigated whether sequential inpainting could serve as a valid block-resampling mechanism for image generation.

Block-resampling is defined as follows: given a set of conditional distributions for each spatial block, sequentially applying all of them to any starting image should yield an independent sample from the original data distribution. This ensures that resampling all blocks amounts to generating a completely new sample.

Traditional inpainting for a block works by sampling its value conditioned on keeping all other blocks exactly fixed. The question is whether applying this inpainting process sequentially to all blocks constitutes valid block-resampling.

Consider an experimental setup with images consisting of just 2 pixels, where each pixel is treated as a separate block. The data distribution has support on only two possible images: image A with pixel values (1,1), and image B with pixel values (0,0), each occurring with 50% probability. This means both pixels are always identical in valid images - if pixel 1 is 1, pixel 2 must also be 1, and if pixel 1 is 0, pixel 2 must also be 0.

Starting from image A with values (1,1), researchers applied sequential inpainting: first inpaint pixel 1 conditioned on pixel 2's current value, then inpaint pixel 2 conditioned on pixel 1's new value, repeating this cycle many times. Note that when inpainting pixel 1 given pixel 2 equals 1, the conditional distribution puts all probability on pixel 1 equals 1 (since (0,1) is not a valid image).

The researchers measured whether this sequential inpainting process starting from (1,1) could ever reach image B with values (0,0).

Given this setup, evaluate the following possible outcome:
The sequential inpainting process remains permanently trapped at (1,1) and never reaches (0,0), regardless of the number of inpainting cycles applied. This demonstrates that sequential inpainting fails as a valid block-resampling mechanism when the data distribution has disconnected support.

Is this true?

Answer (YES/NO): YES